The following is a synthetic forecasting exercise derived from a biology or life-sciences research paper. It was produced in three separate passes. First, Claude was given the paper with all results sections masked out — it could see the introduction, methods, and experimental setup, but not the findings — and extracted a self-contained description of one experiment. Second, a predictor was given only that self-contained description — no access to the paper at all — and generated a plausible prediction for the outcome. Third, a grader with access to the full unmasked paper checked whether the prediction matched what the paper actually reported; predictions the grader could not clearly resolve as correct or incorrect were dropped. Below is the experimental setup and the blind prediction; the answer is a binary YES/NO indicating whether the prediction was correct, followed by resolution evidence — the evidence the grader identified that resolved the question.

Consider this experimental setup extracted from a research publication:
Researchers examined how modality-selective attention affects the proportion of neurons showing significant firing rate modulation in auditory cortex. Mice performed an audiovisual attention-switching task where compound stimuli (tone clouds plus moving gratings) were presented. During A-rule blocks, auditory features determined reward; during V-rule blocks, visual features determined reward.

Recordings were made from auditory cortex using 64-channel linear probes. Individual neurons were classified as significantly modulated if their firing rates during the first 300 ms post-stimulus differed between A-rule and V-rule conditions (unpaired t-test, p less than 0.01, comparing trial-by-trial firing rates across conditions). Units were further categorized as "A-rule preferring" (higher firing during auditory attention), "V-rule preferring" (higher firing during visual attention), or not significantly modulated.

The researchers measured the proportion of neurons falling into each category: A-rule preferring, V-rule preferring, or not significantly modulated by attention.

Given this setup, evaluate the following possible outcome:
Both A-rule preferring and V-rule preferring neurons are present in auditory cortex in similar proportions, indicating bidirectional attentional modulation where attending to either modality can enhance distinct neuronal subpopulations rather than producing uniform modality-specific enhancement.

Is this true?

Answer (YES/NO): NO